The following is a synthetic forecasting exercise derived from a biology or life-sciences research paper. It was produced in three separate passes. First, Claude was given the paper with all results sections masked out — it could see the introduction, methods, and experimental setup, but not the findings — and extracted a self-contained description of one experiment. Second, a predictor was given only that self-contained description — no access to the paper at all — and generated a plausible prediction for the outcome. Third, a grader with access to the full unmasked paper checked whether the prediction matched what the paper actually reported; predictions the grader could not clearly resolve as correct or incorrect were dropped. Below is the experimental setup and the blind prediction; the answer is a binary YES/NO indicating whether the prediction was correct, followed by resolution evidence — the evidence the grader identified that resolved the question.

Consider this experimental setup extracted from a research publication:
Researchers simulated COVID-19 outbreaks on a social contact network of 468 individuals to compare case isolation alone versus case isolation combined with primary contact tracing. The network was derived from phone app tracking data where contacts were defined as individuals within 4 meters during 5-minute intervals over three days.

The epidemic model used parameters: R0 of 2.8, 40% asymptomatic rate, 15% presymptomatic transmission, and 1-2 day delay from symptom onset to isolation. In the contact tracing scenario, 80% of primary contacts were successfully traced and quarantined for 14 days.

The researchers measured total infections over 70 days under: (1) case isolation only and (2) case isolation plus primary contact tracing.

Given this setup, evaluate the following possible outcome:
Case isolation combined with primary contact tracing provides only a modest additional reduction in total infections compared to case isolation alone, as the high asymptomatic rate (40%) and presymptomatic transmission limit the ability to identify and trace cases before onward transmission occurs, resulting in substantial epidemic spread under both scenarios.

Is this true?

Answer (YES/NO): YES